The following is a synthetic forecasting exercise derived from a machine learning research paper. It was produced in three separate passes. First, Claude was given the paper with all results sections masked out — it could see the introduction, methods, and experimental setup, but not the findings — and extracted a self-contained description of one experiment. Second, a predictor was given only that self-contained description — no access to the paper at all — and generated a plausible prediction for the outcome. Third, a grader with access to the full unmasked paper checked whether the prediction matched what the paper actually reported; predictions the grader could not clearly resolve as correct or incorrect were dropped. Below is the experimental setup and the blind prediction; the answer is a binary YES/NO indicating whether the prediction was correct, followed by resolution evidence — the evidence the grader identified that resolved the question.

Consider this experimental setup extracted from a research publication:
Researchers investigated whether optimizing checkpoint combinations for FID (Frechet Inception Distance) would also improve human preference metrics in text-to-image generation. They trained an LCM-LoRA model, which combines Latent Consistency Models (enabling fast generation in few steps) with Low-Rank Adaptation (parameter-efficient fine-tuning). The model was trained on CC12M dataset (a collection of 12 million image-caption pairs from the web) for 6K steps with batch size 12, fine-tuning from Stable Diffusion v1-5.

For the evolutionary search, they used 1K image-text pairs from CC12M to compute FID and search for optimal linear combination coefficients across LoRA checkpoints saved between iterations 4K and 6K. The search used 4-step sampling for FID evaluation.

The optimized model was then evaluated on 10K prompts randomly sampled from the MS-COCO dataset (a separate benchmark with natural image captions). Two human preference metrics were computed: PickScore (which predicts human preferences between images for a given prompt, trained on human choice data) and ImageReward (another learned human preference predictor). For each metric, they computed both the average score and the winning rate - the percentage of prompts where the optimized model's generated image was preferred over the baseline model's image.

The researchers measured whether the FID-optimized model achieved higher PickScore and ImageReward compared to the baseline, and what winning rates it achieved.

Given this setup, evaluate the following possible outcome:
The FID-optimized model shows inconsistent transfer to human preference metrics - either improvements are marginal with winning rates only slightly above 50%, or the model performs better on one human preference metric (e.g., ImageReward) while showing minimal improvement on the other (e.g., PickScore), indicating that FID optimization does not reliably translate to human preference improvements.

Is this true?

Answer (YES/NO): NO